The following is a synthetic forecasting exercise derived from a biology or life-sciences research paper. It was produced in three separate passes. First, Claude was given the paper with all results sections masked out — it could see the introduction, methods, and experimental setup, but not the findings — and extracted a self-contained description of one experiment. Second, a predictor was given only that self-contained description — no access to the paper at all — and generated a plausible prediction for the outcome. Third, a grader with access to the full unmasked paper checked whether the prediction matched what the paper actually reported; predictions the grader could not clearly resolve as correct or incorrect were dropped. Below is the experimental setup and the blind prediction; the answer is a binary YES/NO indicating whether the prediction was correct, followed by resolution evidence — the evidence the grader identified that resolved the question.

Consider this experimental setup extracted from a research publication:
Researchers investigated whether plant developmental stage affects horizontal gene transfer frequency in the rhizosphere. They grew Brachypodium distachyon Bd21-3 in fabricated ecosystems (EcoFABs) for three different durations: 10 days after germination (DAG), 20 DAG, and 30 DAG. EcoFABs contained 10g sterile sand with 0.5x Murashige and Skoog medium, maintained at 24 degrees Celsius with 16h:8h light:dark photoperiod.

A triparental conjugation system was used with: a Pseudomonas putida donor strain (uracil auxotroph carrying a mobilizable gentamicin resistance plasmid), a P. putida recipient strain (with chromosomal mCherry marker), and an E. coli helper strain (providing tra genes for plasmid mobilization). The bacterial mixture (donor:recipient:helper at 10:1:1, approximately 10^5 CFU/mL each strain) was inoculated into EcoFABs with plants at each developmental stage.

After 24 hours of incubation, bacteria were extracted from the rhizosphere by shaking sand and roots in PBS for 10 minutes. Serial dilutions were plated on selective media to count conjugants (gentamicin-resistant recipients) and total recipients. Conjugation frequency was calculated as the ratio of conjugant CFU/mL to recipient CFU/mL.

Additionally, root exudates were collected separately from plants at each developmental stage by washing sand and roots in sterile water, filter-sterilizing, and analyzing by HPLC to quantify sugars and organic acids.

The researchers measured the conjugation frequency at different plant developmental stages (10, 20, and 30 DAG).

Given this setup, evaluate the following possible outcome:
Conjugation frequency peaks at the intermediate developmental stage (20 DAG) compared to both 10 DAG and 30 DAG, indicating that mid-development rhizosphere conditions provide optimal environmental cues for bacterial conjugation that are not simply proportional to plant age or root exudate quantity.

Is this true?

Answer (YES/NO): NO